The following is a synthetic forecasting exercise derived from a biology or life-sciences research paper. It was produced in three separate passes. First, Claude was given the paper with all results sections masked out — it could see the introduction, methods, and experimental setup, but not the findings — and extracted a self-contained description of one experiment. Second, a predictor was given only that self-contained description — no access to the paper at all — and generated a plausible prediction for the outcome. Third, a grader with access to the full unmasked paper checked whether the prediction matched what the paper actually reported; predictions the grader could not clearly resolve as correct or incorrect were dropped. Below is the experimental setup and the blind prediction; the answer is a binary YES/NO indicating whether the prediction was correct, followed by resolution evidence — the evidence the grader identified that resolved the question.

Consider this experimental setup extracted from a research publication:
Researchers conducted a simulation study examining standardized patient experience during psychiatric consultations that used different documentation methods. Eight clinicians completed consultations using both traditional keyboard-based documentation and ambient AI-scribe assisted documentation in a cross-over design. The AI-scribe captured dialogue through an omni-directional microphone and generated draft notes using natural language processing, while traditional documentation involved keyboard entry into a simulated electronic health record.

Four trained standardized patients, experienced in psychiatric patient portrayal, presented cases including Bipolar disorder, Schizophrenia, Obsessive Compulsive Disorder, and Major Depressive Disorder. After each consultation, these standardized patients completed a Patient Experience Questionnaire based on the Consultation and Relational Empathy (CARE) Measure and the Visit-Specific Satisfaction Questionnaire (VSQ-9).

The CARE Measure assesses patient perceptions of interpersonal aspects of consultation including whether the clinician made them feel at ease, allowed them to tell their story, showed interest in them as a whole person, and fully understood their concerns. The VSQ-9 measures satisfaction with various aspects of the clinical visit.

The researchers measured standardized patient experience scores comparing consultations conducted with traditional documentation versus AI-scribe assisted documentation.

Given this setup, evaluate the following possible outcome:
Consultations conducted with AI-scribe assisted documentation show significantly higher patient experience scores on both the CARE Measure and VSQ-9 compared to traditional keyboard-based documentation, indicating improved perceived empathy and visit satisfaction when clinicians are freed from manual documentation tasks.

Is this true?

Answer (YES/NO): NO